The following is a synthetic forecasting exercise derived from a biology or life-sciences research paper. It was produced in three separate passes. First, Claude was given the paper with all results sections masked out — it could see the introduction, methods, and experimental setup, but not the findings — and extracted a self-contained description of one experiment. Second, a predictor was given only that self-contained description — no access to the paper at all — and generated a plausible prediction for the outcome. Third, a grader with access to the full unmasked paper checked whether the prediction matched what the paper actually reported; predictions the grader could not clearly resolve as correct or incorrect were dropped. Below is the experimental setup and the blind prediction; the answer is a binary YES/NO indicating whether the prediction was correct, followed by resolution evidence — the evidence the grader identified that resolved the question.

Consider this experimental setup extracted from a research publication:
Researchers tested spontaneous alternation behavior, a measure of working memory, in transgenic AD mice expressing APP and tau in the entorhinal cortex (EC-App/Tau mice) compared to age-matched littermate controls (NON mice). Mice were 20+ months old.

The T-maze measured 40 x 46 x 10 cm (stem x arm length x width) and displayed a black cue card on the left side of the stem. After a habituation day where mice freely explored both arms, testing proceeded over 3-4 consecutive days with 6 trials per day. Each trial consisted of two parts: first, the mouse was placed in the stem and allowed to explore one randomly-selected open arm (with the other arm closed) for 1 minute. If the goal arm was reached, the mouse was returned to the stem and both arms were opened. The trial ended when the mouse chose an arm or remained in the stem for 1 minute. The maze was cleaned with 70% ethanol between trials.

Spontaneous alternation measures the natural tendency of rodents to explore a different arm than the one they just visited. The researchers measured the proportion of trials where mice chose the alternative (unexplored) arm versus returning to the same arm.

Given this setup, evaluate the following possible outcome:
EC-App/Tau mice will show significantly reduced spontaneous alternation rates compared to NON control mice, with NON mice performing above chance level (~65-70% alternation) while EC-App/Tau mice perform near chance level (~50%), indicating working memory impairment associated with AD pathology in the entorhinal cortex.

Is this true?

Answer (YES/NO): NO